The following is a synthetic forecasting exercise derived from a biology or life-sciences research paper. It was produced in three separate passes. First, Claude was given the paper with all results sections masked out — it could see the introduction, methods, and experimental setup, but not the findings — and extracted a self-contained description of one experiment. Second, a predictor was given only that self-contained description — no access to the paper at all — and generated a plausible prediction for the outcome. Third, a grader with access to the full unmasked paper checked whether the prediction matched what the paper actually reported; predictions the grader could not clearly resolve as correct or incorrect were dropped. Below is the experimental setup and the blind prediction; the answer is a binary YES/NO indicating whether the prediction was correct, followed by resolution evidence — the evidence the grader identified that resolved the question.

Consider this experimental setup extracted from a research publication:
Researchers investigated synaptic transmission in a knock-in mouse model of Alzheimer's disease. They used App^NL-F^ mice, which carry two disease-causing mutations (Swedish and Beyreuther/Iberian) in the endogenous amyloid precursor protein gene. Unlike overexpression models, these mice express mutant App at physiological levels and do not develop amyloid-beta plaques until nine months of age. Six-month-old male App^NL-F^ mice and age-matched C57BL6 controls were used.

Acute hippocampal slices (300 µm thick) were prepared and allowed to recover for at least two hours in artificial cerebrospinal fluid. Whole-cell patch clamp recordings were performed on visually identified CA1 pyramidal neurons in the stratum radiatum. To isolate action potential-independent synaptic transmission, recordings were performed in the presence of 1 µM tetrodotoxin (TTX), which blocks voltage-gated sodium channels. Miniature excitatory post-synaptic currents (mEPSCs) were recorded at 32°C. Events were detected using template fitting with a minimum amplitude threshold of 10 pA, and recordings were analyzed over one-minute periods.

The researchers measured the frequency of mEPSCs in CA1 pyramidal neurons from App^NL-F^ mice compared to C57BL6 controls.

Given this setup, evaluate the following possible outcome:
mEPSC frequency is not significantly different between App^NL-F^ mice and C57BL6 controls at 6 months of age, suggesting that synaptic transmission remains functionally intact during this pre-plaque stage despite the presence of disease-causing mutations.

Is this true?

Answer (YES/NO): NO